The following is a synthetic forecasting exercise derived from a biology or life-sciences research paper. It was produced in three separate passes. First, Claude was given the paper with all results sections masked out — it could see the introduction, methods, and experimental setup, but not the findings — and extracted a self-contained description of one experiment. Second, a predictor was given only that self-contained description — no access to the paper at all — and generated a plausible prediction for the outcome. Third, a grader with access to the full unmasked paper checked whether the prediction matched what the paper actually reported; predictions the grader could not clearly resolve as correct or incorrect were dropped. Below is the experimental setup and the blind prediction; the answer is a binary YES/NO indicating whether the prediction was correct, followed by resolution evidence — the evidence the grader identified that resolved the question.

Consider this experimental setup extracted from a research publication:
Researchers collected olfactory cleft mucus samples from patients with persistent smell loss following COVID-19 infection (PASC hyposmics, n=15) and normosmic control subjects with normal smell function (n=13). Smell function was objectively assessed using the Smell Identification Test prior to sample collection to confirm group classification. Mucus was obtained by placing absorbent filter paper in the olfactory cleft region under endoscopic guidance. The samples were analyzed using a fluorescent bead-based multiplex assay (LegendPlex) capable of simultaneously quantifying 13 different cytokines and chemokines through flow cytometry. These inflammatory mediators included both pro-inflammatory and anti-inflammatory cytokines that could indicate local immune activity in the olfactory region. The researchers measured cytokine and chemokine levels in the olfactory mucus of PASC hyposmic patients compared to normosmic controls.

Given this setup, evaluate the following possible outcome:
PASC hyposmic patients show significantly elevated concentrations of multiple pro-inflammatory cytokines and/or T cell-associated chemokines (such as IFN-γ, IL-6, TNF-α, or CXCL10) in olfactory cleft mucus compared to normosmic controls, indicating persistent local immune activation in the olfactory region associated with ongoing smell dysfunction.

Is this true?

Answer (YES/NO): NO